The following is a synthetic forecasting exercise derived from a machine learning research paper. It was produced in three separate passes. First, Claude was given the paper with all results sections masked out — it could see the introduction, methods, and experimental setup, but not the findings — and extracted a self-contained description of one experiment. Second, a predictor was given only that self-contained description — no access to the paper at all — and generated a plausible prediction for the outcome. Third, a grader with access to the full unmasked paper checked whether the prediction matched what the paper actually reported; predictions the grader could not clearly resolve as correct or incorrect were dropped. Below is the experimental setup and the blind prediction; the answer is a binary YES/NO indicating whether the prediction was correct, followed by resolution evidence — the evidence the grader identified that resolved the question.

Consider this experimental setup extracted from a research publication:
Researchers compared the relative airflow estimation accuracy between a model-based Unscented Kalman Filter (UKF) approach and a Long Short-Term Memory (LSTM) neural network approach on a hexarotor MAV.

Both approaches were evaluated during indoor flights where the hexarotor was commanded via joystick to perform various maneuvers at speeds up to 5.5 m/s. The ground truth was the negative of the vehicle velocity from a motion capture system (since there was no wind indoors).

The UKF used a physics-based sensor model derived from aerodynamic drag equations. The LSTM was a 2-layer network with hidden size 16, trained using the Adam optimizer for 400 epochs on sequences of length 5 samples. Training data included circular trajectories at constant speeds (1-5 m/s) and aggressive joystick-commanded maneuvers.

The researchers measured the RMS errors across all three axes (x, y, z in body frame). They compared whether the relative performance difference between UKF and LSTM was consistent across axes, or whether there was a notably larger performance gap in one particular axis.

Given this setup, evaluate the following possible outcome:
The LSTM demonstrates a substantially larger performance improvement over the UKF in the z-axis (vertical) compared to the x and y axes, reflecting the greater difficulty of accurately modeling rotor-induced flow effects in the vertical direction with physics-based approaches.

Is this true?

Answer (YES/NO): YES